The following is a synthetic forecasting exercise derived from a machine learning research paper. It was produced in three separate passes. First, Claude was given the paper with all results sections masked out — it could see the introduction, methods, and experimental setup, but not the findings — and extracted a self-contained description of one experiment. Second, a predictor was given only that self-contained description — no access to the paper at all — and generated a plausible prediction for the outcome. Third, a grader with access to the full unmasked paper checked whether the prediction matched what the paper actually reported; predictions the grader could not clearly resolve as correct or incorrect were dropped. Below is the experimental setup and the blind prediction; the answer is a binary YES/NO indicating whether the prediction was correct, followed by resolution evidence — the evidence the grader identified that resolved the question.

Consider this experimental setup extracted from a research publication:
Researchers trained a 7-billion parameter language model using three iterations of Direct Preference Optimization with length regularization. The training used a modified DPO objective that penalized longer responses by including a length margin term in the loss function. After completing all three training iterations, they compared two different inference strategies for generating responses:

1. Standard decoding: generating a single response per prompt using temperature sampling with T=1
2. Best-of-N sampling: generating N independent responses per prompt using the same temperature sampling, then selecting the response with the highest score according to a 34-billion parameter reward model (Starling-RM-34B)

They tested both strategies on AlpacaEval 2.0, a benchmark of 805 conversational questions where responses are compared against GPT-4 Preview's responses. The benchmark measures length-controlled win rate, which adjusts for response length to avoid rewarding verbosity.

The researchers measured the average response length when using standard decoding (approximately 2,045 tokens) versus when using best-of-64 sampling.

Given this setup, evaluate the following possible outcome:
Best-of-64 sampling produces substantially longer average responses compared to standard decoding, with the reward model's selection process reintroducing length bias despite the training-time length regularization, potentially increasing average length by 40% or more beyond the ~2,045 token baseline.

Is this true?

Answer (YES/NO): NO